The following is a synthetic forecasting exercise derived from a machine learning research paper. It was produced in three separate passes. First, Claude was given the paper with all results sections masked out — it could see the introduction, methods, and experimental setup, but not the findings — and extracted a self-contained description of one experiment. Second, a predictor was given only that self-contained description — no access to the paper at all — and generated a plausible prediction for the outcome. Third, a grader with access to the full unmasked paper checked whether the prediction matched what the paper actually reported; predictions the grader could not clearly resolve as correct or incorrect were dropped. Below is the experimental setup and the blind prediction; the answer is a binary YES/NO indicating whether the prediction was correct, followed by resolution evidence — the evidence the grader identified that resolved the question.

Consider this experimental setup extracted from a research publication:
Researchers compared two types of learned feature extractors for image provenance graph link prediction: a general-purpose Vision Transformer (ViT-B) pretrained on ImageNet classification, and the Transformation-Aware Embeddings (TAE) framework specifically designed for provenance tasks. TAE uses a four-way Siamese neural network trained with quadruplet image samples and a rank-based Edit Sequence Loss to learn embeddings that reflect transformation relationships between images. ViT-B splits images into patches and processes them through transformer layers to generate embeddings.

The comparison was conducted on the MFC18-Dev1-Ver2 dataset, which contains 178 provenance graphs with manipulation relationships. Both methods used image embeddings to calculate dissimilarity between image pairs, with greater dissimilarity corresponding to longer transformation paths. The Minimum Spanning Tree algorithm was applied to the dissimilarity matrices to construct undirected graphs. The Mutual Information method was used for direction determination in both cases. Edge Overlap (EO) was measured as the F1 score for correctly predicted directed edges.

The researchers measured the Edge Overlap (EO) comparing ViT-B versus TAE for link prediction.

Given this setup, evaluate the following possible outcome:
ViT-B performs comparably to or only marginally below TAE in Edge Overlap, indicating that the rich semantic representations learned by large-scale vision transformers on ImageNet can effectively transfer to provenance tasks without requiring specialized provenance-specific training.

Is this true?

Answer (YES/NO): YES